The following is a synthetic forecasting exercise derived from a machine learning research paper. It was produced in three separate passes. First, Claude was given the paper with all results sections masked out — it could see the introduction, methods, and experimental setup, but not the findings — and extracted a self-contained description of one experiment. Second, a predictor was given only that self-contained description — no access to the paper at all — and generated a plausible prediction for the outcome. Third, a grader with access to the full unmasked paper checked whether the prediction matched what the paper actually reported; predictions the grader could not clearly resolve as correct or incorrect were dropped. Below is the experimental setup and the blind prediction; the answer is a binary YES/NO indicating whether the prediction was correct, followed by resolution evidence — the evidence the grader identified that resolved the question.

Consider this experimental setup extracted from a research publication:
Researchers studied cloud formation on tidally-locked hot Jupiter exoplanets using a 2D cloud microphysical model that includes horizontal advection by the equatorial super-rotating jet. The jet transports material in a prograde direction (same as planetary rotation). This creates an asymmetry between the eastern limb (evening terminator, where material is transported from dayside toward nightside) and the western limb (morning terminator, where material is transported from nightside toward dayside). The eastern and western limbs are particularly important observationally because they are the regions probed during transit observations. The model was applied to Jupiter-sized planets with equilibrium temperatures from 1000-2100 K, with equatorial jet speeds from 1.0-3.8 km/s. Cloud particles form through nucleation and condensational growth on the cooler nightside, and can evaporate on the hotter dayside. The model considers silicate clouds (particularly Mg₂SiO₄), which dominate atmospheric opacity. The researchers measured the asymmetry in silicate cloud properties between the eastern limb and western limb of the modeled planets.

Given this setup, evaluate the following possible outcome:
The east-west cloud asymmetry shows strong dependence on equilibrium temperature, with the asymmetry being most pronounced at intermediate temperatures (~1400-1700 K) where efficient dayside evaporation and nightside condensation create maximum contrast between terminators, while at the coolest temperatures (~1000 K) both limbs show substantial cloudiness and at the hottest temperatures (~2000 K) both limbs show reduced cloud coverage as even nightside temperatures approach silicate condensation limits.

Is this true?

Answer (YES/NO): NO